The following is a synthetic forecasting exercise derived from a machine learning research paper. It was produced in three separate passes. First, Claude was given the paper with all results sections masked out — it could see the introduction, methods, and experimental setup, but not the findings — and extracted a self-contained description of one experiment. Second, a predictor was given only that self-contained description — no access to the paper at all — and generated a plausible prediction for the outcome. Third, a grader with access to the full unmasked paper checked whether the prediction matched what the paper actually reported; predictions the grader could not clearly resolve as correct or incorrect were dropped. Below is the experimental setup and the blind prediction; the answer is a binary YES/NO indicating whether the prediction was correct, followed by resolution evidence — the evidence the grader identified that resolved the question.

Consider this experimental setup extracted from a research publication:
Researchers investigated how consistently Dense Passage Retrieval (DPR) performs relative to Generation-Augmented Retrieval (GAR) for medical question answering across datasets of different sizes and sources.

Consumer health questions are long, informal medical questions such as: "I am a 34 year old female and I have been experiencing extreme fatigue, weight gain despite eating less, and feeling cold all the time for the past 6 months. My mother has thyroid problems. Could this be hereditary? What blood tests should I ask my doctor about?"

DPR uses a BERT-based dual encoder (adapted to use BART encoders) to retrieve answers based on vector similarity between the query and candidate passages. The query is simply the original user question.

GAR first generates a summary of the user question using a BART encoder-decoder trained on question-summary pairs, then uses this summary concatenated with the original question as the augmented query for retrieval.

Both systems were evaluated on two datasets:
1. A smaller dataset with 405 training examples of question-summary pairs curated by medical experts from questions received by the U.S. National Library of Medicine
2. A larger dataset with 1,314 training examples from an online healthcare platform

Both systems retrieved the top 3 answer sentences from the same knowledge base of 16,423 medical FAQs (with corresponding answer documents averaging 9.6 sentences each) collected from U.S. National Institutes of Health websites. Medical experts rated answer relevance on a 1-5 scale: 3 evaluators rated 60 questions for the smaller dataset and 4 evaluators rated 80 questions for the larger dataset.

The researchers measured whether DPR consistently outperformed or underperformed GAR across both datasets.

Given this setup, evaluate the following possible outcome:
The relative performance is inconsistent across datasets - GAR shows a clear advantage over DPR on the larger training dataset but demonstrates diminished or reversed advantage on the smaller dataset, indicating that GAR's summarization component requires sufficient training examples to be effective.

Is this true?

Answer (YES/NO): NO